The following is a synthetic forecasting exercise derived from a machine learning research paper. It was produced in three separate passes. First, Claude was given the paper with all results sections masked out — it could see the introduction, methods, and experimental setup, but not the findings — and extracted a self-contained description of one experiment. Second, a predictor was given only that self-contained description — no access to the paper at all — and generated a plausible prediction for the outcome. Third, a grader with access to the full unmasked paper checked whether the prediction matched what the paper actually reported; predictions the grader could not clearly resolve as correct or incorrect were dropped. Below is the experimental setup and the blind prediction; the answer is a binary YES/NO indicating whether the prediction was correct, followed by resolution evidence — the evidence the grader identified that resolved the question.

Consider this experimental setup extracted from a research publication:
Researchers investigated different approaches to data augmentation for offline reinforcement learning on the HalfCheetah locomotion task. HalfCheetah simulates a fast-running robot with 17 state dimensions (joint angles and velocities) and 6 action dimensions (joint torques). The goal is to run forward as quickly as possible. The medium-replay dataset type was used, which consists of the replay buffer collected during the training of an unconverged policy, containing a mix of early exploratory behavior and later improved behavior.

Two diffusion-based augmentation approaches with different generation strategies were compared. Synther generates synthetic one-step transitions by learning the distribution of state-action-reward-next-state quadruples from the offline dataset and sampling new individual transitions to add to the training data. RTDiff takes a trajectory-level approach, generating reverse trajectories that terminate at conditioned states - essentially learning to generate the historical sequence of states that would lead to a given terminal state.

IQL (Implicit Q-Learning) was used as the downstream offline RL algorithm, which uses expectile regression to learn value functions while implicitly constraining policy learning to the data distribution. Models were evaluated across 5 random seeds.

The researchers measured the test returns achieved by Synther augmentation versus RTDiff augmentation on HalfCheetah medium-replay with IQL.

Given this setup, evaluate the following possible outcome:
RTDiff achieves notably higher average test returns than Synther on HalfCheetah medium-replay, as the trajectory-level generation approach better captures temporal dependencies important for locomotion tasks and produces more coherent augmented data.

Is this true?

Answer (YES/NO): NO